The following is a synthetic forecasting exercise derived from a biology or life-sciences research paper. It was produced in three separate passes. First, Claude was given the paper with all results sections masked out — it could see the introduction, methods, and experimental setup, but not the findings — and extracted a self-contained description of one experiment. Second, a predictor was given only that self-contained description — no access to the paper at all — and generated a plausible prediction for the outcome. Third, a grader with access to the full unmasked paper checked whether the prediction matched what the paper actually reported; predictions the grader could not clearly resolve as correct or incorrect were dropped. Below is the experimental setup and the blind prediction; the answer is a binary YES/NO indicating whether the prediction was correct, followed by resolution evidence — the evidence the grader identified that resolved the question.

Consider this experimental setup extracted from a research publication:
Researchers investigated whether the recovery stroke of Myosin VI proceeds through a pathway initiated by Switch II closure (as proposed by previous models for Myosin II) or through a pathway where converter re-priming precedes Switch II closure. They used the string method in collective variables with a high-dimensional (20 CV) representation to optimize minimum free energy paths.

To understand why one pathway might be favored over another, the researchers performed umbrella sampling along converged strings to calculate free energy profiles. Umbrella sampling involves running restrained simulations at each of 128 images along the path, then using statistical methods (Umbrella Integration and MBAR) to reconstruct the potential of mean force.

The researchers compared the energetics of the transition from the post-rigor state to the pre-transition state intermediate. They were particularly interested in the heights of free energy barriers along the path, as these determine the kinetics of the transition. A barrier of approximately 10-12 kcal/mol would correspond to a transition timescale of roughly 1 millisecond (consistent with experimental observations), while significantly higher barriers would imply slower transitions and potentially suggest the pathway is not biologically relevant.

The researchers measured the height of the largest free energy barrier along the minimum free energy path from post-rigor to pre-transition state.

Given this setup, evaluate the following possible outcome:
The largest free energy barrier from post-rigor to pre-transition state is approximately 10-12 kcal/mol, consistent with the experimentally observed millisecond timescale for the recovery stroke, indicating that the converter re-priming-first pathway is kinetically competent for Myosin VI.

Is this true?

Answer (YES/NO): NO